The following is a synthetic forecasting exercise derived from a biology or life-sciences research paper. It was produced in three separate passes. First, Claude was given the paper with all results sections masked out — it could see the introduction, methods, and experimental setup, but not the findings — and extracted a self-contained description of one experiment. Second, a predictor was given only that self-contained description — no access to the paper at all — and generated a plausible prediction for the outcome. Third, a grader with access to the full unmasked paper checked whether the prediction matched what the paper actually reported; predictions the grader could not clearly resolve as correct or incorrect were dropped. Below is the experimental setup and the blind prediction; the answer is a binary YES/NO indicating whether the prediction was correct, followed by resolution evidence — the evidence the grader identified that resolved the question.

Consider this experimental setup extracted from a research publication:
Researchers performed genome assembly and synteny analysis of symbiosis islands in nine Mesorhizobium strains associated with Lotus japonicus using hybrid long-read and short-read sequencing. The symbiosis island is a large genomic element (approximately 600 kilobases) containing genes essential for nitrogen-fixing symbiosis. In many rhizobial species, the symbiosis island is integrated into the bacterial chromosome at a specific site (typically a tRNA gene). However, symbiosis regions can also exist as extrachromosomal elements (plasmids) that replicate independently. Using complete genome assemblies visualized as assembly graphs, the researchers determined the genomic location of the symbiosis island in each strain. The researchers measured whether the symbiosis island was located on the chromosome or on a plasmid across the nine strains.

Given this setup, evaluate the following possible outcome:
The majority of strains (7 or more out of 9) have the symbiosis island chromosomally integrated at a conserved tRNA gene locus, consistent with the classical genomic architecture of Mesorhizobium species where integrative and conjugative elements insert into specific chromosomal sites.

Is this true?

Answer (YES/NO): YES